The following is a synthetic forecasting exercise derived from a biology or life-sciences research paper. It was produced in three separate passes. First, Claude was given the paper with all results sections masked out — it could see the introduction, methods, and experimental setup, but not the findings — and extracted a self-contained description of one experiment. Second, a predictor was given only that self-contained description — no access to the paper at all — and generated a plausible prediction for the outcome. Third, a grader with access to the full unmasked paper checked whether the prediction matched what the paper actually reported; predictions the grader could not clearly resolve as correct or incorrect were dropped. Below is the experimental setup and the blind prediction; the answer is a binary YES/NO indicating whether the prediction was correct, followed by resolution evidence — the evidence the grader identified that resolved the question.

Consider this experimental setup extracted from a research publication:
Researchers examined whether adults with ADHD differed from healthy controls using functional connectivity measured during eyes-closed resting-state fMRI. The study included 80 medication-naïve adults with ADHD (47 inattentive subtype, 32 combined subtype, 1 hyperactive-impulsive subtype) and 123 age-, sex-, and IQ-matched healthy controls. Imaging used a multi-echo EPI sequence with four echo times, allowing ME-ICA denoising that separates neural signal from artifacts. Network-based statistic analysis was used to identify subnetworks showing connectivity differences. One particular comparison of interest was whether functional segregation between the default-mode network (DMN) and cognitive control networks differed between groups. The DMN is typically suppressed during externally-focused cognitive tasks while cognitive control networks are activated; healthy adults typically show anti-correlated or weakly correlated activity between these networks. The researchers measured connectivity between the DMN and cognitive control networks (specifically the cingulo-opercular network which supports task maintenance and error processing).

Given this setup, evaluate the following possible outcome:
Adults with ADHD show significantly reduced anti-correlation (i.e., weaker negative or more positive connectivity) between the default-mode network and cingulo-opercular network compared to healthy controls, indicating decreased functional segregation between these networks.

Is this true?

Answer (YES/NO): YES